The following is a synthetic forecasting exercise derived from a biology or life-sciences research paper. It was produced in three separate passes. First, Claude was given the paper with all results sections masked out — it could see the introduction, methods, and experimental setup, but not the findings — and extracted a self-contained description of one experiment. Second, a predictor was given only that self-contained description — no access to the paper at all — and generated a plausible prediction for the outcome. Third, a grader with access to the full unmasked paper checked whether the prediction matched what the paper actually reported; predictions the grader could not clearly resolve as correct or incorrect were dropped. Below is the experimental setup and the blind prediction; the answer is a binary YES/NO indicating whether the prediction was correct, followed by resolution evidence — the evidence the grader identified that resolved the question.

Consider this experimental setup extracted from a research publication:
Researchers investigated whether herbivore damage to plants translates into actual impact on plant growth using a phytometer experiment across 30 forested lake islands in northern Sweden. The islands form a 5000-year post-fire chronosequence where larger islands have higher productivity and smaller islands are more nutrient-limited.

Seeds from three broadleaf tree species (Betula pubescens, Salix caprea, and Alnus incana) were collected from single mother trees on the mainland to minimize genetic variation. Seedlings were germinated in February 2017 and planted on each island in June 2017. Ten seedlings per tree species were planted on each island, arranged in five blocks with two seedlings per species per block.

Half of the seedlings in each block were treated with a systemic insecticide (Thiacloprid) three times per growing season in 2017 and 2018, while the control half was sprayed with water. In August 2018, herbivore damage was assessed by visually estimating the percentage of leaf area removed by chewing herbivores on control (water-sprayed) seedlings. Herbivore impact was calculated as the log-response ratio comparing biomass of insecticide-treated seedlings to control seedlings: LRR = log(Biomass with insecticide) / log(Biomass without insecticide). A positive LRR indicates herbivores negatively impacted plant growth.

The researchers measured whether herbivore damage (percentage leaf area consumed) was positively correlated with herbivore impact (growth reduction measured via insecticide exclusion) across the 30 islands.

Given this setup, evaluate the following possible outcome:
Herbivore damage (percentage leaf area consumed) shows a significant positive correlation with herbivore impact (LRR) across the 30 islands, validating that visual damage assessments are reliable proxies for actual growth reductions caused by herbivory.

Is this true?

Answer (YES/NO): NO